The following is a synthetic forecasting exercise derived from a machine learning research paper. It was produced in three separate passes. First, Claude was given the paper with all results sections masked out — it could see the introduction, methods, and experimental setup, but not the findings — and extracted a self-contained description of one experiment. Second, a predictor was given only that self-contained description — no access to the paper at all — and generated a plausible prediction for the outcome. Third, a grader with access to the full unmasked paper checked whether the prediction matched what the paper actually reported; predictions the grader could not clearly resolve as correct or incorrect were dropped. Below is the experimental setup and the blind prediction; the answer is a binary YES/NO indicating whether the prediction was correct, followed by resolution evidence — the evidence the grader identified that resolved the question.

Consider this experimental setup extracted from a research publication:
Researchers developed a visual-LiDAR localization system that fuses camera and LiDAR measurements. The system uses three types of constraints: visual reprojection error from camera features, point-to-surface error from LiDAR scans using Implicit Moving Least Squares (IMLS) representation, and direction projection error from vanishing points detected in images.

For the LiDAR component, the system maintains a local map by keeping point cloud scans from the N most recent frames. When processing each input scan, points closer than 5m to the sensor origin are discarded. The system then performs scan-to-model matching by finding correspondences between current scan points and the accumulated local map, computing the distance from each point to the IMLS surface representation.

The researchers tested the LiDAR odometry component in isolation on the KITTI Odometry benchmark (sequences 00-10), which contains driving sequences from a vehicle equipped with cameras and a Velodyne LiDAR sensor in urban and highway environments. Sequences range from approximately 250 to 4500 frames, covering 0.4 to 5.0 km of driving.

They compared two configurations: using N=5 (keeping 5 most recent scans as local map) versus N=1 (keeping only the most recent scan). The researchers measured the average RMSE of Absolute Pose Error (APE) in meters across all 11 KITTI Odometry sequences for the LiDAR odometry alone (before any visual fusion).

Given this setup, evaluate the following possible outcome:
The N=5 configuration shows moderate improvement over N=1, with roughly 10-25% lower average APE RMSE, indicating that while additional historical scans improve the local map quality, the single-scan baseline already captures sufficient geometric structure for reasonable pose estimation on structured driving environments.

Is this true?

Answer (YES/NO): NO